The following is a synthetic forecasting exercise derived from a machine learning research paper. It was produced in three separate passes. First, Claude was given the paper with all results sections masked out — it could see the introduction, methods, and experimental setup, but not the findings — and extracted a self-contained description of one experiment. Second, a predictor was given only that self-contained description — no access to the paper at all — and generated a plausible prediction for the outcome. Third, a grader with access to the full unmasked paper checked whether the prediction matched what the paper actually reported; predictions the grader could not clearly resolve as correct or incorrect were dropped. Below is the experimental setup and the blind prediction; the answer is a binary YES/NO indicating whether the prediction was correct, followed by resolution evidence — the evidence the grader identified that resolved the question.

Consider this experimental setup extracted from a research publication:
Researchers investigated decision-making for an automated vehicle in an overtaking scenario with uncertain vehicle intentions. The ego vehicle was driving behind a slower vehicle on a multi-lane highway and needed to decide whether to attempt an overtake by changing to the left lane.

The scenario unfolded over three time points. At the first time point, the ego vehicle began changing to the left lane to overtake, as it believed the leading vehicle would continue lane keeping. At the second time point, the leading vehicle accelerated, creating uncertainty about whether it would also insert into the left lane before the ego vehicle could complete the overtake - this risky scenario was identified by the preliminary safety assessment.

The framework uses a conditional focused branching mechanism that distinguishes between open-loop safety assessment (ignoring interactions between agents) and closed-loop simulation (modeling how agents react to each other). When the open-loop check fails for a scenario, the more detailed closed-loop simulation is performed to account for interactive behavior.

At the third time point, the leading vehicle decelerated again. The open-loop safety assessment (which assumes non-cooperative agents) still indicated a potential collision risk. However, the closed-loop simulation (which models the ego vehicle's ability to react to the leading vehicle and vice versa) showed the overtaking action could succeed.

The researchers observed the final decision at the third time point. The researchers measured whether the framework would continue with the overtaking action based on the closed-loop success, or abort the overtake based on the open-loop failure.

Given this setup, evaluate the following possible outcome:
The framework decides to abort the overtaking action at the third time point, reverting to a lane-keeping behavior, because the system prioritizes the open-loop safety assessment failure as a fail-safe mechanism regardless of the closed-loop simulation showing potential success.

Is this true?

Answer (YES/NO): NO